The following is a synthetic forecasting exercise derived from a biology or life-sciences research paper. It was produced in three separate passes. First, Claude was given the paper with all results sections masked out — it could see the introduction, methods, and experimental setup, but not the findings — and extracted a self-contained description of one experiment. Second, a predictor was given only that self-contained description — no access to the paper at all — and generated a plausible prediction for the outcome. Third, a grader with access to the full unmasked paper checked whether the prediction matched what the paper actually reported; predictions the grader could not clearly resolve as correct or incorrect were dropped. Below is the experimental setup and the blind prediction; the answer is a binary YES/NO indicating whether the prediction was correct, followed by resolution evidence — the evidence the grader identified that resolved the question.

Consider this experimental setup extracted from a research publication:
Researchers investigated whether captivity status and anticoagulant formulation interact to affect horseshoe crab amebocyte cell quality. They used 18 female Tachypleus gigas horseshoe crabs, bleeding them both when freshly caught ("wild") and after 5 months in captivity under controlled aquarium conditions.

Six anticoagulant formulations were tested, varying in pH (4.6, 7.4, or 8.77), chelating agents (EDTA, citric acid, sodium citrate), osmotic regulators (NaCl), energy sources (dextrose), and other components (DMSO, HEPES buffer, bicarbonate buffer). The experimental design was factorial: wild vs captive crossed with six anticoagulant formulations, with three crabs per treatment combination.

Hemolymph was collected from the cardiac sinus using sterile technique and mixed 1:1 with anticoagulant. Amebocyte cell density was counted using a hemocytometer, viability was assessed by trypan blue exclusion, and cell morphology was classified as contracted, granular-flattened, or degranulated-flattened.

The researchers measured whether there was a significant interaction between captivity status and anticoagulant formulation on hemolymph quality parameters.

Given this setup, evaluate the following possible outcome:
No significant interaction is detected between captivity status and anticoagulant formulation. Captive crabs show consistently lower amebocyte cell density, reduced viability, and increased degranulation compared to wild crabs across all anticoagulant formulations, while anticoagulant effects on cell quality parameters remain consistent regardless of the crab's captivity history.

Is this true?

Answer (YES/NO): NO